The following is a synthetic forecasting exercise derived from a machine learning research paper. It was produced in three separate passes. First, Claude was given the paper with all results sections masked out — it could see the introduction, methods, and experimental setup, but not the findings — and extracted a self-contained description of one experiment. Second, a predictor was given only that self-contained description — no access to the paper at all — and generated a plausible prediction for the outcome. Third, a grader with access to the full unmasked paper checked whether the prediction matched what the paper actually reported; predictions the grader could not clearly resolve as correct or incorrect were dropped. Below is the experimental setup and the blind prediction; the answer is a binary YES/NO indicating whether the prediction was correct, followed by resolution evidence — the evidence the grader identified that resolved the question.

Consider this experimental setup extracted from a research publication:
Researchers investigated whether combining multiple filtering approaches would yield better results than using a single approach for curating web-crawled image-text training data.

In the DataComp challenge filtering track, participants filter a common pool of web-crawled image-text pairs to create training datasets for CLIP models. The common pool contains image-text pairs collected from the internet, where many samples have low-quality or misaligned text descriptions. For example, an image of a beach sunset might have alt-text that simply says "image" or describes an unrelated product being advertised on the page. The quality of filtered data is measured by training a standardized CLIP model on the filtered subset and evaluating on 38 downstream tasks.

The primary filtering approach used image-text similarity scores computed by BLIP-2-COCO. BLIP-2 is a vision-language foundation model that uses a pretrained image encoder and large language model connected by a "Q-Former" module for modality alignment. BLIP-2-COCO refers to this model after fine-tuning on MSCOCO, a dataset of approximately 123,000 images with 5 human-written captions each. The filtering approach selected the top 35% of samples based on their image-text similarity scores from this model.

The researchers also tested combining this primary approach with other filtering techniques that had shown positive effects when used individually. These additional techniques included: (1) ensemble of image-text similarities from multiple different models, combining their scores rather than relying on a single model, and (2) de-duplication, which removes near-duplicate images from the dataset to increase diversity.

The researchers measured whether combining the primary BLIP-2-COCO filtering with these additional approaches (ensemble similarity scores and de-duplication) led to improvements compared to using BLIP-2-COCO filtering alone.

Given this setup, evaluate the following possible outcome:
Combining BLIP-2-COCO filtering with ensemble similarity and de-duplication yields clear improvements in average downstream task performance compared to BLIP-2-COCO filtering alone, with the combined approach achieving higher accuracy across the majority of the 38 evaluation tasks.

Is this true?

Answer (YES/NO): NO